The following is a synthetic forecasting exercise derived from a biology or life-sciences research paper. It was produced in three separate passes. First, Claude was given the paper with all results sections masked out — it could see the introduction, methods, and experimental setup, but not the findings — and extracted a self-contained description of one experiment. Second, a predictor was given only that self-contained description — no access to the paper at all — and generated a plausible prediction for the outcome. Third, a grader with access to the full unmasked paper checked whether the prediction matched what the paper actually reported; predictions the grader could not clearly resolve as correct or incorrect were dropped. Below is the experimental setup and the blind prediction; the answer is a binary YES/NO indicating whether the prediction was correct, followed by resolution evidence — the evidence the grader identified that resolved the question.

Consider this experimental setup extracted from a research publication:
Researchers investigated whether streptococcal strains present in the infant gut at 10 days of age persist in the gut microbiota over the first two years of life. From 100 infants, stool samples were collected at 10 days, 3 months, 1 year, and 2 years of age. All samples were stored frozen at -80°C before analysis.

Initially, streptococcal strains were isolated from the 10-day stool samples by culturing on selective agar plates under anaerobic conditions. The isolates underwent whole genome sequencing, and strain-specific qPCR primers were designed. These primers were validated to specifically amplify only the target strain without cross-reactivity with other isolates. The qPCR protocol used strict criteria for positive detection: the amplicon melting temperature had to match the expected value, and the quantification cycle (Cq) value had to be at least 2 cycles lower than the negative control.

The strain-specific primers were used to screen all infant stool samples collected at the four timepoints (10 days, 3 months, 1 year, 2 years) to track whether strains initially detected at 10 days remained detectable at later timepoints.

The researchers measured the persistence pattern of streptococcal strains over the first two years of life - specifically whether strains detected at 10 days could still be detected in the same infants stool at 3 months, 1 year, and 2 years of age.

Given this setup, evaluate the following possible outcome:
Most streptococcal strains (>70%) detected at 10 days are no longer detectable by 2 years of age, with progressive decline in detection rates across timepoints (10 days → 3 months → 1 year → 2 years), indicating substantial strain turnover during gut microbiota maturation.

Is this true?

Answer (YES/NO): NO